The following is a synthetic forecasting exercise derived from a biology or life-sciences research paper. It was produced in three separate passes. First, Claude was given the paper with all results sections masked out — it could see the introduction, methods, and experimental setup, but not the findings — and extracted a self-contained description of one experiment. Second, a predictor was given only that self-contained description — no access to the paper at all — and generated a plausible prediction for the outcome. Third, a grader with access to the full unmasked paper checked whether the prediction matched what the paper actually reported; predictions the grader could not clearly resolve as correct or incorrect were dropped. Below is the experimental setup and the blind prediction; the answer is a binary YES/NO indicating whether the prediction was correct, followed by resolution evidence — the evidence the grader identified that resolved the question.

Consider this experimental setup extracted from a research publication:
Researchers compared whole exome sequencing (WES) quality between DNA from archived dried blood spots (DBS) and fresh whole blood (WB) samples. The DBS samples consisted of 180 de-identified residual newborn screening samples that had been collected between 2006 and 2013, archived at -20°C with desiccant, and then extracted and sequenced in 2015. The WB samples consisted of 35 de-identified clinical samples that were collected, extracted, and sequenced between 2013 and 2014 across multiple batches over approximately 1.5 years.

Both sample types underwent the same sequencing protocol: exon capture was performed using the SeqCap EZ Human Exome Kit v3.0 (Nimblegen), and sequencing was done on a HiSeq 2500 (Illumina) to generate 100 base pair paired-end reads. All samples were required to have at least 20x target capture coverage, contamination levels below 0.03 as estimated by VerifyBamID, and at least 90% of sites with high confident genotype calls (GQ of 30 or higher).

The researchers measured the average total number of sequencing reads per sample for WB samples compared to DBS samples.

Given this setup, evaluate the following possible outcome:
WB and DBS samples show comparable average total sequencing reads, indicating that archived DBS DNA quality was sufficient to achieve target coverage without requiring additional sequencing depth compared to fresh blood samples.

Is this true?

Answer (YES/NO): NO